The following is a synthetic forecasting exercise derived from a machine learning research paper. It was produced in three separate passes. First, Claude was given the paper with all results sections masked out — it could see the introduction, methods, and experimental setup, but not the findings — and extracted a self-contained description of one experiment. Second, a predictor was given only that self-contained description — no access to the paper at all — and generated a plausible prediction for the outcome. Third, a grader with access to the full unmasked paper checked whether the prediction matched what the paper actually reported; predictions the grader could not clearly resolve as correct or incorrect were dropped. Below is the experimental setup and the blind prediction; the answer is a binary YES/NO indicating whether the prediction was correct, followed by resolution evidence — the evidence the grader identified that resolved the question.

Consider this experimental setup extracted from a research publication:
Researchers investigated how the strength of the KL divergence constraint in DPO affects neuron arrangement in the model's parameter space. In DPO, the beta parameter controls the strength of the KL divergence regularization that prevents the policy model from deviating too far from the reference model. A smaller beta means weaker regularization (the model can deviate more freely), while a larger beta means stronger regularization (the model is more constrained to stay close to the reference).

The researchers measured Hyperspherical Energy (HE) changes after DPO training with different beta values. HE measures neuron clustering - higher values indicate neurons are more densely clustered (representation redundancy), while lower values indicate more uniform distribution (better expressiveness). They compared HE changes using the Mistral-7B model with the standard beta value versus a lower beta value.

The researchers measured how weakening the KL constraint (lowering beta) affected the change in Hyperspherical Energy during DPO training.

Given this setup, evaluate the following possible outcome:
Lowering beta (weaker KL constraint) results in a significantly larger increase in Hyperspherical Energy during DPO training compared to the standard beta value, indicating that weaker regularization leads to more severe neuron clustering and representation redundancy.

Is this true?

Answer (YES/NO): YES